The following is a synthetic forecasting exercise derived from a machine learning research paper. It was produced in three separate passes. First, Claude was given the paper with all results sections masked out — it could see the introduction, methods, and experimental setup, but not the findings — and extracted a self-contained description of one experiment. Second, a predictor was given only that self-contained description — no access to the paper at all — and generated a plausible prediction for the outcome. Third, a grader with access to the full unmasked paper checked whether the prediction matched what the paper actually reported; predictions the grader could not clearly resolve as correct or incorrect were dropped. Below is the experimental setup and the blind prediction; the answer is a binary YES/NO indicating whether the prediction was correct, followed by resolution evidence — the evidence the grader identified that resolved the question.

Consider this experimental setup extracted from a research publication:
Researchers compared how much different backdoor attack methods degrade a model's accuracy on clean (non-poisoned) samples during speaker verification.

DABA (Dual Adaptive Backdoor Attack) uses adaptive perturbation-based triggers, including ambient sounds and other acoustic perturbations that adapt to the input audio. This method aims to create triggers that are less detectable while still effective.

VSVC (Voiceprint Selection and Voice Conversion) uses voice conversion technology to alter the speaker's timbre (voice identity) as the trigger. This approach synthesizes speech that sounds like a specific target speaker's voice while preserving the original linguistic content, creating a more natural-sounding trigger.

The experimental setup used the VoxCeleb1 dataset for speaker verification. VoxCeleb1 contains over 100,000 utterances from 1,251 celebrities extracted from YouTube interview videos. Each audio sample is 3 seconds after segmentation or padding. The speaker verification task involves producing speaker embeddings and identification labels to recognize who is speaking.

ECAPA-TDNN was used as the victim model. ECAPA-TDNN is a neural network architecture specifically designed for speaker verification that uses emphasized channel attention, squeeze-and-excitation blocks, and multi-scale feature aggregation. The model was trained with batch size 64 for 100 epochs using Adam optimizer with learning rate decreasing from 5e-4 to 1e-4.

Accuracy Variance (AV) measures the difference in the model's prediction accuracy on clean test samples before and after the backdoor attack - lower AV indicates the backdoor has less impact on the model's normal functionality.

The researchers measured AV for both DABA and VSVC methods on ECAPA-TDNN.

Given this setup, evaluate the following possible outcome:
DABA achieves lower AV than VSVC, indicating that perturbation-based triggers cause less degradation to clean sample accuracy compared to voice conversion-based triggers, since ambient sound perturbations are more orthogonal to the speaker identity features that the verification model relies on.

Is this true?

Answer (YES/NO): NO